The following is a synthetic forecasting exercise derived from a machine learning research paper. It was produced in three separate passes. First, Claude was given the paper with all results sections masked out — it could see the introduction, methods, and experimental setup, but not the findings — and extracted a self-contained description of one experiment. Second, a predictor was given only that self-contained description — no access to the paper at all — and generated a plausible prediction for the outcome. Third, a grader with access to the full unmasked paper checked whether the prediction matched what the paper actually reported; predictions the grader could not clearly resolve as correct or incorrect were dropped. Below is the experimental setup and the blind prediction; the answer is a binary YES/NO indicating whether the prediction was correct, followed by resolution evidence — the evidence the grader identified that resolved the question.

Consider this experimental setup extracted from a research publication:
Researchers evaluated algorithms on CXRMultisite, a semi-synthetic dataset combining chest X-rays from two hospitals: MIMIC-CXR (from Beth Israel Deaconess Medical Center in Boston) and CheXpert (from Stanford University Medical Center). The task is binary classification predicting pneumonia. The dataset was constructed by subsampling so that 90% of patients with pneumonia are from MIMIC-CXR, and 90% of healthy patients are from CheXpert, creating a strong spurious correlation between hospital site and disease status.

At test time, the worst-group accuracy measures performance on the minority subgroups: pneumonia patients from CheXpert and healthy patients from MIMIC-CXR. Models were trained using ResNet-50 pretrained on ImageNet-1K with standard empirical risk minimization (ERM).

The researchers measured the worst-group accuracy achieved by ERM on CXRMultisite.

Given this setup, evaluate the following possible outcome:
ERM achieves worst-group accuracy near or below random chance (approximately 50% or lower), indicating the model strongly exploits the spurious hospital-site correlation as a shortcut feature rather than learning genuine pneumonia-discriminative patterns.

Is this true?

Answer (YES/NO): YES